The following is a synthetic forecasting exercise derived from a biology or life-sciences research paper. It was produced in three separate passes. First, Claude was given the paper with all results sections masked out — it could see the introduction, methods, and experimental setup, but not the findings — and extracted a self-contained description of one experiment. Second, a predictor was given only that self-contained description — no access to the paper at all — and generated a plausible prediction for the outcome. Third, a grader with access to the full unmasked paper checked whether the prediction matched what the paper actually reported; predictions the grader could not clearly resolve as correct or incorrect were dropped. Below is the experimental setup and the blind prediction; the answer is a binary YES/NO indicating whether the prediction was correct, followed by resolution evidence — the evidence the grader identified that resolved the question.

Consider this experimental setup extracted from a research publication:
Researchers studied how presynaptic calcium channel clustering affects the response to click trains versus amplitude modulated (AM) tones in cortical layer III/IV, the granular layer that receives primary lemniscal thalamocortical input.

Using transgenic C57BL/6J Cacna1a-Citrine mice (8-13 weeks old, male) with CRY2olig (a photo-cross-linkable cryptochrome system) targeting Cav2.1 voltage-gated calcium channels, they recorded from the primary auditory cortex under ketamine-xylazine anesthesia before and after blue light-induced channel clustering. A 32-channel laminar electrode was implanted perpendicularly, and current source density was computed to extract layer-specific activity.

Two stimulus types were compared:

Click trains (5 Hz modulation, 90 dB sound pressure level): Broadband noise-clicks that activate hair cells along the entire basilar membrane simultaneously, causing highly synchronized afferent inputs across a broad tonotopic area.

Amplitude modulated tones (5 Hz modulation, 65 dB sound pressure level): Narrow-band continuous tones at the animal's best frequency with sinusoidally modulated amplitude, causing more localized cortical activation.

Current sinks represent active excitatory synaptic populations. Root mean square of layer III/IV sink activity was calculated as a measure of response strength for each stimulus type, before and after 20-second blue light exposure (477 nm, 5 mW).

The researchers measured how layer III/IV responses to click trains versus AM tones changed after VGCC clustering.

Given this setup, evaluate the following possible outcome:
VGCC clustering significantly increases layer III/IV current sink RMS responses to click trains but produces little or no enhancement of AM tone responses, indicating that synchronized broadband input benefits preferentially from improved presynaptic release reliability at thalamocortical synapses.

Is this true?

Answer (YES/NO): NO